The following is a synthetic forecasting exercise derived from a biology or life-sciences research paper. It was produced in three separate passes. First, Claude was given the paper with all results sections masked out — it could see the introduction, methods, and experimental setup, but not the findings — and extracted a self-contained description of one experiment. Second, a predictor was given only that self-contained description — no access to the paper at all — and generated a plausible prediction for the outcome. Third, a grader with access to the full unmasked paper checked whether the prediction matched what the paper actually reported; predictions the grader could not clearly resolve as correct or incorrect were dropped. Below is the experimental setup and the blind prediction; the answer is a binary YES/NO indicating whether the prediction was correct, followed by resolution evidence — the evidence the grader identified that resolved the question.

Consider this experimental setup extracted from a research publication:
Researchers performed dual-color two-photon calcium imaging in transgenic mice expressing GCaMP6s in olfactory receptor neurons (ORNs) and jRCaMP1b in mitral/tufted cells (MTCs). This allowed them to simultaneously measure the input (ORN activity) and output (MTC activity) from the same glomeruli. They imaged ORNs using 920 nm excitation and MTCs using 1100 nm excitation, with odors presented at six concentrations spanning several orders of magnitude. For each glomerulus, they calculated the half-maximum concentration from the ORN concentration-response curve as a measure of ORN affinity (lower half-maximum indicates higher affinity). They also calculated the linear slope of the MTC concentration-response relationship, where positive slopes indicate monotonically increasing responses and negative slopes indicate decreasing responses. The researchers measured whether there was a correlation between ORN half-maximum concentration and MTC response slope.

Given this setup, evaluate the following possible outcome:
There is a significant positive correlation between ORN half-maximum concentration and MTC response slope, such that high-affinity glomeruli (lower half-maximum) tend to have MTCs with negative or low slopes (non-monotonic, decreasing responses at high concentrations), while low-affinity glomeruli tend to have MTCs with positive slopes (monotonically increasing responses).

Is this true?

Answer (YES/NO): YES